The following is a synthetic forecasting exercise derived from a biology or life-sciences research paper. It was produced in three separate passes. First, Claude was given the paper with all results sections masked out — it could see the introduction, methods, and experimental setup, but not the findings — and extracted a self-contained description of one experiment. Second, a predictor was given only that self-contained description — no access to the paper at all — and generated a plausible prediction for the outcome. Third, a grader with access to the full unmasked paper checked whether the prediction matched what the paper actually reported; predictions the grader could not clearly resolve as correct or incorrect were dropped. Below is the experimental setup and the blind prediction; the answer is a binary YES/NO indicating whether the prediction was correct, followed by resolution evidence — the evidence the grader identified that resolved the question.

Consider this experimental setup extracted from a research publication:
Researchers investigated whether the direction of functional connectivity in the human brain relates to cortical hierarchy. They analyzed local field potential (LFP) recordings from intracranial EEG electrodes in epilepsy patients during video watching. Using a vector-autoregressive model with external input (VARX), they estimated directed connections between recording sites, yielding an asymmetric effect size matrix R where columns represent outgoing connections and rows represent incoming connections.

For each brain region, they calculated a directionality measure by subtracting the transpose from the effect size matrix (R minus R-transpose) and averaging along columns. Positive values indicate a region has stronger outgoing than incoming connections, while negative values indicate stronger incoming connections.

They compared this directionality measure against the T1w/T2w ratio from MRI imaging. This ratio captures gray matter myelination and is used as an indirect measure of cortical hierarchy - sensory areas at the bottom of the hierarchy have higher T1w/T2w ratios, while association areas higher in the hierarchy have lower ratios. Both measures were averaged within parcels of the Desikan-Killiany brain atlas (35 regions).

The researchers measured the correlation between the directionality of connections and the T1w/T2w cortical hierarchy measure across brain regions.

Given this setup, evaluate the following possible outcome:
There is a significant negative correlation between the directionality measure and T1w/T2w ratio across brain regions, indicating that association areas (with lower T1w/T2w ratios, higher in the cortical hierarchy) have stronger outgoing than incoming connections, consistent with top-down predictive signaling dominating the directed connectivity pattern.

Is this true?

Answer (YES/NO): YES